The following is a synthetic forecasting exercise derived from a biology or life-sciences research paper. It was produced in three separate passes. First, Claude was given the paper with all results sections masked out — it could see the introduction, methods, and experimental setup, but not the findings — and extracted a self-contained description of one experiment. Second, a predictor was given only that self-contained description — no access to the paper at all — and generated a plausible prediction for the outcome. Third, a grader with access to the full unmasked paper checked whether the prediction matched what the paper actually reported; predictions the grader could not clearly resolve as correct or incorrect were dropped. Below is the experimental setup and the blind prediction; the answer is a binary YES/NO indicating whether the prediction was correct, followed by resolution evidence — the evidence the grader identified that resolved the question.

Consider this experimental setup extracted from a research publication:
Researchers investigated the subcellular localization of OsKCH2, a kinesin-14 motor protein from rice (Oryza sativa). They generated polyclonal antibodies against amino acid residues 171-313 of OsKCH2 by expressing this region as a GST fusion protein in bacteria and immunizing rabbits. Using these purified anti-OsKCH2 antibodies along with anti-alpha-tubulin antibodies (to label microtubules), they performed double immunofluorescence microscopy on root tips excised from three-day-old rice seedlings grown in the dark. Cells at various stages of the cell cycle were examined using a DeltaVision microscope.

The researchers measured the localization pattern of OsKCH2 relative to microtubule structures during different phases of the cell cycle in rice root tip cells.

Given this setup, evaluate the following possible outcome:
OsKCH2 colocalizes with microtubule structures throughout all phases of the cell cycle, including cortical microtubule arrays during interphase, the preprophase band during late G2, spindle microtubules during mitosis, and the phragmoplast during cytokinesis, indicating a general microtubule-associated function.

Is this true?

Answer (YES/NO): NO